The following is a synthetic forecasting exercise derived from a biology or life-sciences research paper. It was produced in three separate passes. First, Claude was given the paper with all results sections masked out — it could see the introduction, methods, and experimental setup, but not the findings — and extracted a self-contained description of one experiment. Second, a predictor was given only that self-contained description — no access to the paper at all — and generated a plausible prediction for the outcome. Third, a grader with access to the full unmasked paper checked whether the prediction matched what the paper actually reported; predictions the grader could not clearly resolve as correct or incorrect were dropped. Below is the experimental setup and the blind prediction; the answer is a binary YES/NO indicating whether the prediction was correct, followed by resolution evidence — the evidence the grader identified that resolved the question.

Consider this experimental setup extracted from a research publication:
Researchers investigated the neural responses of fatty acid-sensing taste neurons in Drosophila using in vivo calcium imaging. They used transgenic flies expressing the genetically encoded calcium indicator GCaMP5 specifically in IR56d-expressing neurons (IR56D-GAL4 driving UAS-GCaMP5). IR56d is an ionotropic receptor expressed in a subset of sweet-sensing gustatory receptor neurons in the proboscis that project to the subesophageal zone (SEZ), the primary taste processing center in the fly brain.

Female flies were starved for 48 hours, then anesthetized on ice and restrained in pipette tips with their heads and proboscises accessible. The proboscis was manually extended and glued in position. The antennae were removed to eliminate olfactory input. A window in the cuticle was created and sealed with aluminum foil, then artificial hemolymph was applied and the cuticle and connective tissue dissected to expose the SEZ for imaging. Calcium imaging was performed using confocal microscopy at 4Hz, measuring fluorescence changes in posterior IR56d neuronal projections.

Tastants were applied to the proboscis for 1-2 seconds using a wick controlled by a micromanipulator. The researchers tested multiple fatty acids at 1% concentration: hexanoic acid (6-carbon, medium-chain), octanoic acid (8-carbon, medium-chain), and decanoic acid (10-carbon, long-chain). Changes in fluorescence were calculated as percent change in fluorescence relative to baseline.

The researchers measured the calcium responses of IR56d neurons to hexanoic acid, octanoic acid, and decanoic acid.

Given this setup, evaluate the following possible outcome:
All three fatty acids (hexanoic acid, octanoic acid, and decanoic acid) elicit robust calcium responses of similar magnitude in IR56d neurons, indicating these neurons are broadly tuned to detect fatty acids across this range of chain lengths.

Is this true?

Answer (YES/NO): YES